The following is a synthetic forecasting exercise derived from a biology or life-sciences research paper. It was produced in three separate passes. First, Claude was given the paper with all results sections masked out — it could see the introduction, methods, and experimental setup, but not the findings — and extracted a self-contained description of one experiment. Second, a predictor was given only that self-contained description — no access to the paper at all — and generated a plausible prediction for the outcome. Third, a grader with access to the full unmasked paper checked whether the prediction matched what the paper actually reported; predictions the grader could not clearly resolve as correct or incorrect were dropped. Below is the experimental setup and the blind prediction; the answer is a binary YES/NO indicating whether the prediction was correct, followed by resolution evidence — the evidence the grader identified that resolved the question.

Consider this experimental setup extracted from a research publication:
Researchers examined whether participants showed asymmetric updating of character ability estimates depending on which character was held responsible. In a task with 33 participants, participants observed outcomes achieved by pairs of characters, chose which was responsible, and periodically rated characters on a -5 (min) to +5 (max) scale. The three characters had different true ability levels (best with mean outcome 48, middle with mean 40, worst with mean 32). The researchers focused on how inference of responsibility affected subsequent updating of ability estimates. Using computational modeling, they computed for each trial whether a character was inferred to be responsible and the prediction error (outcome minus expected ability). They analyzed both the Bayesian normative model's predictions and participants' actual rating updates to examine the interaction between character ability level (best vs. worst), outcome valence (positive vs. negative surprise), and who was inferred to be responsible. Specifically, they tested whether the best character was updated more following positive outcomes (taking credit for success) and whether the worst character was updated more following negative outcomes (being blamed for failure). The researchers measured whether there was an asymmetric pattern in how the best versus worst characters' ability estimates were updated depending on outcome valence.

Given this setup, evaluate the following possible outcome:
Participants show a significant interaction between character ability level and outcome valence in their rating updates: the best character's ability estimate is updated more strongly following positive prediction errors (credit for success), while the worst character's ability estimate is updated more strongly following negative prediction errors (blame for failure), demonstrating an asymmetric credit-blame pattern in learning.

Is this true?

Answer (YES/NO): YES